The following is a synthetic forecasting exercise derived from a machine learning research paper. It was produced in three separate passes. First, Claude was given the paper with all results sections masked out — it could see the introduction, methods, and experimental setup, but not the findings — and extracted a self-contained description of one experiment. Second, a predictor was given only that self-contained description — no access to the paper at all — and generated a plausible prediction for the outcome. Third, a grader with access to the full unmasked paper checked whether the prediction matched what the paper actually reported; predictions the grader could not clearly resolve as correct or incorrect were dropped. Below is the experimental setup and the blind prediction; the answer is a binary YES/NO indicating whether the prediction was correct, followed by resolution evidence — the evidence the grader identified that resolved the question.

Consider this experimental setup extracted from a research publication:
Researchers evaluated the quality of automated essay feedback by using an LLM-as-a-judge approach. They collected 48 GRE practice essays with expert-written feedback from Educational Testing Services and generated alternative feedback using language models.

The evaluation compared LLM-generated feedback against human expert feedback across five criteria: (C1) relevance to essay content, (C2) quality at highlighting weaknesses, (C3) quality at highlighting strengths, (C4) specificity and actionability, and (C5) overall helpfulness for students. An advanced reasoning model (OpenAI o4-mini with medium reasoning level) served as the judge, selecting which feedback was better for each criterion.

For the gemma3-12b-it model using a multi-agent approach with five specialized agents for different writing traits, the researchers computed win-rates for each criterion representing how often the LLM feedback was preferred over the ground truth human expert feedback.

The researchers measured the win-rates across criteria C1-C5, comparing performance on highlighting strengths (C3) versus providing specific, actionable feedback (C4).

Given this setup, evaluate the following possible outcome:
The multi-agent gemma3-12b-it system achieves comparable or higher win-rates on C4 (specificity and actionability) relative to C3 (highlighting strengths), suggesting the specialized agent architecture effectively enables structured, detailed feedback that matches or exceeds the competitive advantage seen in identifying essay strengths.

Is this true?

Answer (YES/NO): YES